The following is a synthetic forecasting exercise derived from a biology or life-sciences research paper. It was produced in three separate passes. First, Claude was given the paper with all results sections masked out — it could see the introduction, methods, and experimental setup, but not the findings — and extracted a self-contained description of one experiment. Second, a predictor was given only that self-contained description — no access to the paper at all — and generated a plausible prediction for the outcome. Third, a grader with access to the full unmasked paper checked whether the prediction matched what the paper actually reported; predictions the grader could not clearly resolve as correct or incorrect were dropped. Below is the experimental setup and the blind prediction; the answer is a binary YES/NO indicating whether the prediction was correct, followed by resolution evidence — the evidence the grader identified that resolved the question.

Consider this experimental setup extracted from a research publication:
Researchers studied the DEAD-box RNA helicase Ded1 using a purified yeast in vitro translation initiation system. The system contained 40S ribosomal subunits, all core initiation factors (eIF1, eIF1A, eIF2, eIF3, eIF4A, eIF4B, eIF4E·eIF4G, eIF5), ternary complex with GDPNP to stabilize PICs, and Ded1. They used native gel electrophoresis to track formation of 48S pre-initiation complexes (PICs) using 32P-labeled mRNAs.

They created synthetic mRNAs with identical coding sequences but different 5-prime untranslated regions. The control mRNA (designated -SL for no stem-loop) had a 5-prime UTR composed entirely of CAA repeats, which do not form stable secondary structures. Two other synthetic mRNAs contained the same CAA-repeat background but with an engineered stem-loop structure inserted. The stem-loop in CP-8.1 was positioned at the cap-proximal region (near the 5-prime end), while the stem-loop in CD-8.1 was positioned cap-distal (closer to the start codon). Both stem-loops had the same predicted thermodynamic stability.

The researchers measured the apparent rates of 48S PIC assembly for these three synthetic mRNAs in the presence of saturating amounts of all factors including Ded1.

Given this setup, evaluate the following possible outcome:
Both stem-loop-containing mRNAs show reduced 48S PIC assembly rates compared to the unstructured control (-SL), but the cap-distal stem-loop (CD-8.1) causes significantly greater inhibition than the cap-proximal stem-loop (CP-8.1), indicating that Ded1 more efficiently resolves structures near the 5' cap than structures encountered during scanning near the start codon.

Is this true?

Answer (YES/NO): NO